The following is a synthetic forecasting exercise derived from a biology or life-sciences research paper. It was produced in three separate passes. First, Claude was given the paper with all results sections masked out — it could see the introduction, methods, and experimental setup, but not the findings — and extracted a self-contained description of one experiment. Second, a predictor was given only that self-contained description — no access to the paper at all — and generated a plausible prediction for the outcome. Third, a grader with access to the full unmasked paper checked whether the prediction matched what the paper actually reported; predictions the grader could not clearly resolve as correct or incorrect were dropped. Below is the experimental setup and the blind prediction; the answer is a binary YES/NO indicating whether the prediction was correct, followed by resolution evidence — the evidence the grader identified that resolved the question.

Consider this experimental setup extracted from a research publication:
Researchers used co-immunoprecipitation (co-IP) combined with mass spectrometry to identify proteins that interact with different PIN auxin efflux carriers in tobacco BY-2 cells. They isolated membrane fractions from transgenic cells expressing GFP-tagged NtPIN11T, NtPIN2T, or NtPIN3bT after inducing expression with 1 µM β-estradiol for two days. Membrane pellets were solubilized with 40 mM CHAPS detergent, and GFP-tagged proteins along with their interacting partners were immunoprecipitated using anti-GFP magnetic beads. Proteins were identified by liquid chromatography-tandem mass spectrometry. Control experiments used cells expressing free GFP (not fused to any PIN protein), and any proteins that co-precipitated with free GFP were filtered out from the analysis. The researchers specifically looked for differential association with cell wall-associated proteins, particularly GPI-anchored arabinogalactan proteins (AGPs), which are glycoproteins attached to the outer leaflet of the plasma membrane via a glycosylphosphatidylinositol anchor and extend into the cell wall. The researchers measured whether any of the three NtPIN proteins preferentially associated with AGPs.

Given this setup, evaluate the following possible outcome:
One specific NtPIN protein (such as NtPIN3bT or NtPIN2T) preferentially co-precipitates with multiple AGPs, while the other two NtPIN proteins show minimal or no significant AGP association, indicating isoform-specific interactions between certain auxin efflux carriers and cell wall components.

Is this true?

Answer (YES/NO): NO